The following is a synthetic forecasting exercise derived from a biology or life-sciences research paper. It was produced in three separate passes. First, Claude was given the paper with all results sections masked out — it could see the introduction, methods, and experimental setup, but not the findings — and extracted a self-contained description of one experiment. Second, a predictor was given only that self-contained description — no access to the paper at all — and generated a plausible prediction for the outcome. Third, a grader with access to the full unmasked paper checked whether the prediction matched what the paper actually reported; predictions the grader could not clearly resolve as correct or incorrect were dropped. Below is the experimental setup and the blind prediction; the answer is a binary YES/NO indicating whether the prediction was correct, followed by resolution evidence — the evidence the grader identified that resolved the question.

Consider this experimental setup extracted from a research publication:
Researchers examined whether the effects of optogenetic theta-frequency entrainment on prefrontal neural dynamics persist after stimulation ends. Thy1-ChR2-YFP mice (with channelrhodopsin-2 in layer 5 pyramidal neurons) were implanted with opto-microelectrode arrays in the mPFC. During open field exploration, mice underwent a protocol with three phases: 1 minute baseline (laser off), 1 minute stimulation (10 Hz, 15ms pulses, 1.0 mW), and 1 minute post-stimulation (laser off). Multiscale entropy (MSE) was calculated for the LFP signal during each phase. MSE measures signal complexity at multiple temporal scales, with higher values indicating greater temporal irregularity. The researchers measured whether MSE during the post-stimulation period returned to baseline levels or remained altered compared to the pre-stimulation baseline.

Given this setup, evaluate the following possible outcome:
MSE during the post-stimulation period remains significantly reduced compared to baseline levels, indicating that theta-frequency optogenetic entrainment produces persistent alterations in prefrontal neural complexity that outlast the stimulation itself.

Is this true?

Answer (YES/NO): NO